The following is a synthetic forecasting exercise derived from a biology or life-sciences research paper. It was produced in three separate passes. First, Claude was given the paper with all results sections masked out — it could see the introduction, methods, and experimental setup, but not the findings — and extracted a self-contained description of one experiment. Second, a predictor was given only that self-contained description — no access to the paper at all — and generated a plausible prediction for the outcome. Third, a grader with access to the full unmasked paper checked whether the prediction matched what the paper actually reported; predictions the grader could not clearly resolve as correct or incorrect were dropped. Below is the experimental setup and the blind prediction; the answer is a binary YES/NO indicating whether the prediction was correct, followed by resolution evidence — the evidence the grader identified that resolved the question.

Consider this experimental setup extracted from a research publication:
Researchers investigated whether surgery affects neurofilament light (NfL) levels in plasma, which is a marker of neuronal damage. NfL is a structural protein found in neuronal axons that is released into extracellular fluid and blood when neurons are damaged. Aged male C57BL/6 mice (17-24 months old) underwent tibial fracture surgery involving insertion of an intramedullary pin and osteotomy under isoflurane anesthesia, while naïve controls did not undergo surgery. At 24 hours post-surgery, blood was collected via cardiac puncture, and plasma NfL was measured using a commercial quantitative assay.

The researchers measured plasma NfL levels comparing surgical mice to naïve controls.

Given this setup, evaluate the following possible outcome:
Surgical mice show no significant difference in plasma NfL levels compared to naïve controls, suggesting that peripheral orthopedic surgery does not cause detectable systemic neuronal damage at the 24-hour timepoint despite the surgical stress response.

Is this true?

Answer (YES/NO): NO